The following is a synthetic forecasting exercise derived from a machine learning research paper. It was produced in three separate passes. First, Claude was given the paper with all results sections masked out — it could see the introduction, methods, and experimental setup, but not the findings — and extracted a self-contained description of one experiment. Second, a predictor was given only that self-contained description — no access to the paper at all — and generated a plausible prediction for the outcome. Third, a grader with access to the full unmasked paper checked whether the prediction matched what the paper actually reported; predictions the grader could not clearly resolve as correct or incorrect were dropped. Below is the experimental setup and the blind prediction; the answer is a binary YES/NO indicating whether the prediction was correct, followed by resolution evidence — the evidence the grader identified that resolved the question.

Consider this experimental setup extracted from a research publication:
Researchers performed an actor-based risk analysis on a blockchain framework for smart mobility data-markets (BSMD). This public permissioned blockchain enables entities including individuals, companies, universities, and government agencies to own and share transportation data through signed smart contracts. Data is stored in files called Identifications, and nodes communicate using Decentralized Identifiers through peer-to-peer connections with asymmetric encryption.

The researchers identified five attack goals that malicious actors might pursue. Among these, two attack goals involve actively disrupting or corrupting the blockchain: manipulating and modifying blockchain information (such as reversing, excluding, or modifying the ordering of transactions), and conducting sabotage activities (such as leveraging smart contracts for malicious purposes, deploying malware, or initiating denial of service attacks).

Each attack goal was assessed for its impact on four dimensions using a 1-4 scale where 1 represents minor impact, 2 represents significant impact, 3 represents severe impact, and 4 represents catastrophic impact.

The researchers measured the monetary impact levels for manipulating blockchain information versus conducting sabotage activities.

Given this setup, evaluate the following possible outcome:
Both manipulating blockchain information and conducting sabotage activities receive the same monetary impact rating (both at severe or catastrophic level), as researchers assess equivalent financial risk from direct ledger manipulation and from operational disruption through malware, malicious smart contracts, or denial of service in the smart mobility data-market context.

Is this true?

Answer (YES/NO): YES